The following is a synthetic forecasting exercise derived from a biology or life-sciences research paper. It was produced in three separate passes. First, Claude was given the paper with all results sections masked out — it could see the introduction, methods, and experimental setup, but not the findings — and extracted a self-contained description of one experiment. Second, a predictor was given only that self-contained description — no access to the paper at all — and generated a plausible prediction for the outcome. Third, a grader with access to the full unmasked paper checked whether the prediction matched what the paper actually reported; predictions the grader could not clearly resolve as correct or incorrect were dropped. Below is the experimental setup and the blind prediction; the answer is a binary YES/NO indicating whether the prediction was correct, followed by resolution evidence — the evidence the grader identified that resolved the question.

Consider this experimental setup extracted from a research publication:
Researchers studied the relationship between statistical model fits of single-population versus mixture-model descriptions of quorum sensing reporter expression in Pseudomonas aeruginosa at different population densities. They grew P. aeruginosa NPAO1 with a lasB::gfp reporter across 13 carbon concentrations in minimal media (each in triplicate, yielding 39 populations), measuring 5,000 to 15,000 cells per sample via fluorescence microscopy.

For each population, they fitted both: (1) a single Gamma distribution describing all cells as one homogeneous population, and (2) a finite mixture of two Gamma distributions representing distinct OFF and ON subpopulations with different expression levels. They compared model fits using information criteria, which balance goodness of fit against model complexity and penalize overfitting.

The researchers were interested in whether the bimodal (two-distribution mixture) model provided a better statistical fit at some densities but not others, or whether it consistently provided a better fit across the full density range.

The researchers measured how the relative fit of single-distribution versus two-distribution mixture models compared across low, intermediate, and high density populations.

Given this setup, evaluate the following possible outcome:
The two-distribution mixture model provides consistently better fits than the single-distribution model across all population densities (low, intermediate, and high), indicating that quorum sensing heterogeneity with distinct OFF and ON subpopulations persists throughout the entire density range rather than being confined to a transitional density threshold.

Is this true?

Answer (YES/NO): NO